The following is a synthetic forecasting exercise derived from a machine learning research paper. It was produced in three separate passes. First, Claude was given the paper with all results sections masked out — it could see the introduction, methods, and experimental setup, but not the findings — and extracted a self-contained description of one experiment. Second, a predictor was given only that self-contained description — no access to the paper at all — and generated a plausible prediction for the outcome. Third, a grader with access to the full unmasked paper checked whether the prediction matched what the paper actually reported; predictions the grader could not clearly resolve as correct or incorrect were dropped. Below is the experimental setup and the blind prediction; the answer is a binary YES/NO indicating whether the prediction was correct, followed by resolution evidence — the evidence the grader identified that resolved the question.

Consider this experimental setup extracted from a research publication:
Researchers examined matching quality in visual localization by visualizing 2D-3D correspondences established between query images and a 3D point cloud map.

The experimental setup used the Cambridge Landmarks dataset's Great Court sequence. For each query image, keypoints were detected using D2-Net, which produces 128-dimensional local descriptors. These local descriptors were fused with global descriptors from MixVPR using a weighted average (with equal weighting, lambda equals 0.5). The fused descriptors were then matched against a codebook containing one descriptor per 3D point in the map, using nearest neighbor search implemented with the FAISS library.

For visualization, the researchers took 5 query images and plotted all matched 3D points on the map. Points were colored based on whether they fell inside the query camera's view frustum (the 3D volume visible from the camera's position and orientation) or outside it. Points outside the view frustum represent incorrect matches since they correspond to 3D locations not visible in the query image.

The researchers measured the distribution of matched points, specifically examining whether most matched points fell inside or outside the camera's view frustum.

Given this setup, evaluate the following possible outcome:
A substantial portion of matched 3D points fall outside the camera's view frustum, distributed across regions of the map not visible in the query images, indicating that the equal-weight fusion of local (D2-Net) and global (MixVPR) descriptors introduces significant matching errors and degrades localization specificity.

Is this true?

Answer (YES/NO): NO